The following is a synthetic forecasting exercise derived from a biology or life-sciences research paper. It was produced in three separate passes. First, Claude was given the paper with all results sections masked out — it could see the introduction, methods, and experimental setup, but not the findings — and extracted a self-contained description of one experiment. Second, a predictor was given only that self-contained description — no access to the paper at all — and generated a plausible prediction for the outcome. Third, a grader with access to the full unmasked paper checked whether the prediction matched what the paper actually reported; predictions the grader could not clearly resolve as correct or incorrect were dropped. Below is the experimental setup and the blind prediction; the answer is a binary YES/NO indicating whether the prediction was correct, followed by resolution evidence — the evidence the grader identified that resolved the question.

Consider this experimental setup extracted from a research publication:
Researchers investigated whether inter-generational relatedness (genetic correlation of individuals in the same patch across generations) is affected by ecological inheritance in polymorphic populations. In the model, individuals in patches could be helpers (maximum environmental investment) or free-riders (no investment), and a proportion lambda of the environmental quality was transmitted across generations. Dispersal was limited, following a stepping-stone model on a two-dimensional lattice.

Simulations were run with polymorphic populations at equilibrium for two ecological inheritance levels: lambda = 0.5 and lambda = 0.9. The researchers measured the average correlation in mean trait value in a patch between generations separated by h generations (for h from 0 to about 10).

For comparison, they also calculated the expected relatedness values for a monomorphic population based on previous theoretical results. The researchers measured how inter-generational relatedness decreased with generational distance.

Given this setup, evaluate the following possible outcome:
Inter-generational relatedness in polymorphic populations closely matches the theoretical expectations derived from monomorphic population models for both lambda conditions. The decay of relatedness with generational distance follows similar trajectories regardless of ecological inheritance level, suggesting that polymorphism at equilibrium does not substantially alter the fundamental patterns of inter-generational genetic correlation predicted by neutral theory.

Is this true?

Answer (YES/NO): NO